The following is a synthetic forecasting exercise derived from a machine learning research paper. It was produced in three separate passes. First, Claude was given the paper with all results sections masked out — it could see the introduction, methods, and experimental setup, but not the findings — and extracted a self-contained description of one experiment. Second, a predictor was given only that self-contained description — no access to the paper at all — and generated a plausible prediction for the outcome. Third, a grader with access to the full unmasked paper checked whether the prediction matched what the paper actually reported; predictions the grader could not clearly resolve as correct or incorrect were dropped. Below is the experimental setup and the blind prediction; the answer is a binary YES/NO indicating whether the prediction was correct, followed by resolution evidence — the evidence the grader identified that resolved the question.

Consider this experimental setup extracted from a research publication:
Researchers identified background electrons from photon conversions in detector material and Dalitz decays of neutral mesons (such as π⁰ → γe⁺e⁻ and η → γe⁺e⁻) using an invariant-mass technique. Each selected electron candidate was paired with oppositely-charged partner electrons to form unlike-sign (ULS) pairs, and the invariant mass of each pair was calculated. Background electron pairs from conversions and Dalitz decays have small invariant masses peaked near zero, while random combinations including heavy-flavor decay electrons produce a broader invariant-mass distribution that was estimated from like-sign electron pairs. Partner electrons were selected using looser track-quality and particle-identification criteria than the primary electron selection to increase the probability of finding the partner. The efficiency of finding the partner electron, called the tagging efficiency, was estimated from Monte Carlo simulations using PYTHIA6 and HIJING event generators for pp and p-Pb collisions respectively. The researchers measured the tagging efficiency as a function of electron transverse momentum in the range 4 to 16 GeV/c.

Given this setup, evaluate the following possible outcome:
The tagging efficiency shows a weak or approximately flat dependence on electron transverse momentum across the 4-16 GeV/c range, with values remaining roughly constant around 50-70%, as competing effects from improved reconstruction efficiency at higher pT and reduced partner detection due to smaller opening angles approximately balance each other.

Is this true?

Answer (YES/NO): NO